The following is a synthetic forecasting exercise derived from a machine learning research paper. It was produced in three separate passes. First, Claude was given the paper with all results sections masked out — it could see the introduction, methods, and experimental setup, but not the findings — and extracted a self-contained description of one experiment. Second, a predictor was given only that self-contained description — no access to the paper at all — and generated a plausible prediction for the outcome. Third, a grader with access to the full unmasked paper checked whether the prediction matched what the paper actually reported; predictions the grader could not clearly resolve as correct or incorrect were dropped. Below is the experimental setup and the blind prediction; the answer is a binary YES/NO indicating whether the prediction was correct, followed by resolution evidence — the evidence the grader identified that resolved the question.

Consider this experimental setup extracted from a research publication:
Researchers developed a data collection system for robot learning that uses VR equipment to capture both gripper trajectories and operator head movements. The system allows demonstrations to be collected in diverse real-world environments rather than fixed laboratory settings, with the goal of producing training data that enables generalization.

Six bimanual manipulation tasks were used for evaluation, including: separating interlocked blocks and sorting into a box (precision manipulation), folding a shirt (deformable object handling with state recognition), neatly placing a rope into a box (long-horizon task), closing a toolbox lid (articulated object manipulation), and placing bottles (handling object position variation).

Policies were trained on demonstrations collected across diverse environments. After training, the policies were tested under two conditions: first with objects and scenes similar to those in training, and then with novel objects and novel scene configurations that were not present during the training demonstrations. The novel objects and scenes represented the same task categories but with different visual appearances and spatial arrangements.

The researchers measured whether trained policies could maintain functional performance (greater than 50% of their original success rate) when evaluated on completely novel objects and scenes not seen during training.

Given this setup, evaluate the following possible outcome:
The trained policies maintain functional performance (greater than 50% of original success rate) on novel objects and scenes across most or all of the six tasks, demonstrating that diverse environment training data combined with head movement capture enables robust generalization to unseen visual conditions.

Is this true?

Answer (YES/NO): YES